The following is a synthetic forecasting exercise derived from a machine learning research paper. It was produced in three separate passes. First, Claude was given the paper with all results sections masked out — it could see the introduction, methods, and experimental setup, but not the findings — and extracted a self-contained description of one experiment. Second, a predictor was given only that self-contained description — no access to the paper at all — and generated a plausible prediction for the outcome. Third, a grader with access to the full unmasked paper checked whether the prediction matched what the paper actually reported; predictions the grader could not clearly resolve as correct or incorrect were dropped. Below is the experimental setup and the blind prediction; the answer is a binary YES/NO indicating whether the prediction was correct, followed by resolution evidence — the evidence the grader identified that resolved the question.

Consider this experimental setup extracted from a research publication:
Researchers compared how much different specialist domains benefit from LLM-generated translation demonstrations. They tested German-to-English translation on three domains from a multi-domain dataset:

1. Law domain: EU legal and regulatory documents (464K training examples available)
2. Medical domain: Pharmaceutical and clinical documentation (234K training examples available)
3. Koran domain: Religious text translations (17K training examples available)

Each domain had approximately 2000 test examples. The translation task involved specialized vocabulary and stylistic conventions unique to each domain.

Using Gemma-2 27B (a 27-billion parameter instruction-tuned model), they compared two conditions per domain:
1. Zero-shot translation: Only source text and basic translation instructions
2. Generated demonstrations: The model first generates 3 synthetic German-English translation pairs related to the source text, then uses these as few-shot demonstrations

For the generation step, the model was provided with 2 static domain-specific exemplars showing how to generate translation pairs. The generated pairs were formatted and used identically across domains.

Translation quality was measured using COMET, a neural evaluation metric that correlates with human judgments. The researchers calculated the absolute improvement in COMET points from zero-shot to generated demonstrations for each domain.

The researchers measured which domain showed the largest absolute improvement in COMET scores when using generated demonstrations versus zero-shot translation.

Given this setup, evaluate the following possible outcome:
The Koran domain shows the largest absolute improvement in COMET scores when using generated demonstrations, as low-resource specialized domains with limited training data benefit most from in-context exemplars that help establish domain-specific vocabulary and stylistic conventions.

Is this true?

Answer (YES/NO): NO